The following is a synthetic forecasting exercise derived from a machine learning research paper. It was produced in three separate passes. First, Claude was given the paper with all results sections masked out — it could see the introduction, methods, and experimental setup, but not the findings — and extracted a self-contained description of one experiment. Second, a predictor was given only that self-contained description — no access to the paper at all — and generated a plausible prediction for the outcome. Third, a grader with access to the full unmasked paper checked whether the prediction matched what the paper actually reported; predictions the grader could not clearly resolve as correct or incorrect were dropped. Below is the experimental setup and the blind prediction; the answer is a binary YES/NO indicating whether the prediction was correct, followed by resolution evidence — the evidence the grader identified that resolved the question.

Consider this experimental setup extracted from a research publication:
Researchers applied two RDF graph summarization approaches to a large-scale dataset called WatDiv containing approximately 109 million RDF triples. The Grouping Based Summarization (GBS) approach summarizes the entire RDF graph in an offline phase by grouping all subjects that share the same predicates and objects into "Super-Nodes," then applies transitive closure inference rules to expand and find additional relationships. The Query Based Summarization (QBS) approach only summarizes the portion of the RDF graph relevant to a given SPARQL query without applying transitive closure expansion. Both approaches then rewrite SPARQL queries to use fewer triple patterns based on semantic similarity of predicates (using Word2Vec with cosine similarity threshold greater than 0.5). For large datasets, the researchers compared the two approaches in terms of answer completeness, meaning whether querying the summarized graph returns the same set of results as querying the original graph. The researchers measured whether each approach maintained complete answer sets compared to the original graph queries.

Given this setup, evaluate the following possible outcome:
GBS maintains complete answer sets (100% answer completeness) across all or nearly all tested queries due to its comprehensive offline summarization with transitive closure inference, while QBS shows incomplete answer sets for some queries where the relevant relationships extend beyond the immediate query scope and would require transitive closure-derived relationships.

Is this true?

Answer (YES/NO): NO